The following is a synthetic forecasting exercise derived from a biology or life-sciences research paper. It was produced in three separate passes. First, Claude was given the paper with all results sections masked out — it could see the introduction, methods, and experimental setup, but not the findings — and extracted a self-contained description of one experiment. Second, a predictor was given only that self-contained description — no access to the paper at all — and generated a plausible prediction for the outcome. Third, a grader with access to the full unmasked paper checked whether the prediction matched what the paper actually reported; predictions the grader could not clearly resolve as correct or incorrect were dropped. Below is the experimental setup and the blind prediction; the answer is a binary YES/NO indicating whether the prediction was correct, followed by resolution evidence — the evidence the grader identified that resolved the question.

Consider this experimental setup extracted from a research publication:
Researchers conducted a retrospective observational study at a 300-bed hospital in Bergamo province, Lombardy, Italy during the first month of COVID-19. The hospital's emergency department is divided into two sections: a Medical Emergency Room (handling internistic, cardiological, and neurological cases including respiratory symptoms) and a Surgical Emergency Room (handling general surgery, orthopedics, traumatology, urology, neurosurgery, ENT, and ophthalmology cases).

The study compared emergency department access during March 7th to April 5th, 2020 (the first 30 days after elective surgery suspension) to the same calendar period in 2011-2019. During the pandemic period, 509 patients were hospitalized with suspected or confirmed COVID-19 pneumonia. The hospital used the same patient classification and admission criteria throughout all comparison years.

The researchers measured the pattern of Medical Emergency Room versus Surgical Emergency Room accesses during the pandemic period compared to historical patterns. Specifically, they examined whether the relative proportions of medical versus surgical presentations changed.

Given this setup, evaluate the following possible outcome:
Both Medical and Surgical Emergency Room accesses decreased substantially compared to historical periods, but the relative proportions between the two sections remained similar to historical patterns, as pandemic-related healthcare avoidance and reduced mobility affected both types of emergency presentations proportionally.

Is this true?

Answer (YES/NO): NO